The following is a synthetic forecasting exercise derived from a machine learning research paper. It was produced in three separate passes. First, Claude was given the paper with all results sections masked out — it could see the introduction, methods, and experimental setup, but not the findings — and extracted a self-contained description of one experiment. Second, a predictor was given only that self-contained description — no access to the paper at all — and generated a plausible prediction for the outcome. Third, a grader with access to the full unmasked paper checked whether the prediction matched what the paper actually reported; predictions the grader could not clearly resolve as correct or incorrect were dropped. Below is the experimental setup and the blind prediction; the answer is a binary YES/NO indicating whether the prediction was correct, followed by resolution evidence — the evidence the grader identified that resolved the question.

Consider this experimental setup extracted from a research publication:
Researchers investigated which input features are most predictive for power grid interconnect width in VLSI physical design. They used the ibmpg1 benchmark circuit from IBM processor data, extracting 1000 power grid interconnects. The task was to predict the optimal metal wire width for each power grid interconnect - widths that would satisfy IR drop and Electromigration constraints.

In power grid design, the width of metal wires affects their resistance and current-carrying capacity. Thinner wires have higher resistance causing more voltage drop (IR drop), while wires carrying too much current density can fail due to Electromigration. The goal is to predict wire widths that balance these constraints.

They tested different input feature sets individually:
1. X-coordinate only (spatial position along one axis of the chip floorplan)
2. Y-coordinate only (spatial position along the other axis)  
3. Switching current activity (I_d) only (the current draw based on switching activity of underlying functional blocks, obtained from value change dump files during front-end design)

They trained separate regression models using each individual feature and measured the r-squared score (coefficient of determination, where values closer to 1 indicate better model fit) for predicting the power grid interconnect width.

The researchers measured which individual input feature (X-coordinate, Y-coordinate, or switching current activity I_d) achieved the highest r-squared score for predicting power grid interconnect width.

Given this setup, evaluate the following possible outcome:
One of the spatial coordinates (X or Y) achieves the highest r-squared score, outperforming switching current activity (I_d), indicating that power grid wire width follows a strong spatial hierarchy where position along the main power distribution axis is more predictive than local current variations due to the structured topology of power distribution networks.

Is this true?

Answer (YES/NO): NO